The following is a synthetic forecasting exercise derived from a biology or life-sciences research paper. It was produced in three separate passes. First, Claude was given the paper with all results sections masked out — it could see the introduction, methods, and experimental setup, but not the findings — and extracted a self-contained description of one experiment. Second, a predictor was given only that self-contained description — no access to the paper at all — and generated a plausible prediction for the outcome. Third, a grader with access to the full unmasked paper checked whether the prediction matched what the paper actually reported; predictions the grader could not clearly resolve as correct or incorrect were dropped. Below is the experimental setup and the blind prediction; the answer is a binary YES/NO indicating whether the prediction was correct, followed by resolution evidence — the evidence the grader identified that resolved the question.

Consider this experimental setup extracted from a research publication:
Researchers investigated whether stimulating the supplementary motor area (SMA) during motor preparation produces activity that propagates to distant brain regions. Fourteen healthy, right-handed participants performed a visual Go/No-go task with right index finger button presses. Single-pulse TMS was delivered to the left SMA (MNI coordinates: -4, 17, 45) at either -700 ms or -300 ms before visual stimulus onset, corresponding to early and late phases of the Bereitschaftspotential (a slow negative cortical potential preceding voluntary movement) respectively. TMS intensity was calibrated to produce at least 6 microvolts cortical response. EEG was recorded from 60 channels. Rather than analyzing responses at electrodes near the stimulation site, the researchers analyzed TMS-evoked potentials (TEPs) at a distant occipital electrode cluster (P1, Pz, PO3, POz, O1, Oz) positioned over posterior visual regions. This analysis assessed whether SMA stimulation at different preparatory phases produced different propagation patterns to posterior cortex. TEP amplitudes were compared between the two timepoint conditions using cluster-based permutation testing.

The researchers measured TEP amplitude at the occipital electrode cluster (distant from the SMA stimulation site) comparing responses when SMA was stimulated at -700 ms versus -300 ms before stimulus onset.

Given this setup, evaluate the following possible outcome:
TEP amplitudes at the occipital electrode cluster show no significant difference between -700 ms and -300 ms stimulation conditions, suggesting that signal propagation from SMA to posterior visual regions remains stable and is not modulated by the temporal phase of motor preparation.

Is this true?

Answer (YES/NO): YES